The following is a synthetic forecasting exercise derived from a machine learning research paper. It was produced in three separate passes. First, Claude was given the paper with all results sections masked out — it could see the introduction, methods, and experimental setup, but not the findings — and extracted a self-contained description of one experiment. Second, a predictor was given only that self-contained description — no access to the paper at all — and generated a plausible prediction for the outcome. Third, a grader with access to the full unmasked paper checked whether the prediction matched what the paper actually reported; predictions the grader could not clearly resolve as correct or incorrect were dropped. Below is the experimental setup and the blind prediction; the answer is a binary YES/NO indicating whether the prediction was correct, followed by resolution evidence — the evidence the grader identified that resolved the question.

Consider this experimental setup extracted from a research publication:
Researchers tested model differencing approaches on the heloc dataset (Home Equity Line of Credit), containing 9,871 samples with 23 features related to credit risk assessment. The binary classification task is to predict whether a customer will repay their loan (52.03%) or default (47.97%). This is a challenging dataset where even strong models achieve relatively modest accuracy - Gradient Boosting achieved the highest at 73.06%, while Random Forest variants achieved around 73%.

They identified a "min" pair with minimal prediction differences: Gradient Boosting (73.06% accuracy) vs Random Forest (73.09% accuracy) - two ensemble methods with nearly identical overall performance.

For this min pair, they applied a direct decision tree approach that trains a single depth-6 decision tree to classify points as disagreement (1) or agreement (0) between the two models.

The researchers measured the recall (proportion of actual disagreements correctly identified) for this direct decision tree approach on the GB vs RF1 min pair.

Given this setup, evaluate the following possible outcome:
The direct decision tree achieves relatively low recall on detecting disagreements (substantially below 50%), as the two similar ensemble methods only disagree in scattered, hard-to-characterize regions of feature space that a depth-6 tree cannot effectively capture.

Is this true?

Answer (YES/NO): YES